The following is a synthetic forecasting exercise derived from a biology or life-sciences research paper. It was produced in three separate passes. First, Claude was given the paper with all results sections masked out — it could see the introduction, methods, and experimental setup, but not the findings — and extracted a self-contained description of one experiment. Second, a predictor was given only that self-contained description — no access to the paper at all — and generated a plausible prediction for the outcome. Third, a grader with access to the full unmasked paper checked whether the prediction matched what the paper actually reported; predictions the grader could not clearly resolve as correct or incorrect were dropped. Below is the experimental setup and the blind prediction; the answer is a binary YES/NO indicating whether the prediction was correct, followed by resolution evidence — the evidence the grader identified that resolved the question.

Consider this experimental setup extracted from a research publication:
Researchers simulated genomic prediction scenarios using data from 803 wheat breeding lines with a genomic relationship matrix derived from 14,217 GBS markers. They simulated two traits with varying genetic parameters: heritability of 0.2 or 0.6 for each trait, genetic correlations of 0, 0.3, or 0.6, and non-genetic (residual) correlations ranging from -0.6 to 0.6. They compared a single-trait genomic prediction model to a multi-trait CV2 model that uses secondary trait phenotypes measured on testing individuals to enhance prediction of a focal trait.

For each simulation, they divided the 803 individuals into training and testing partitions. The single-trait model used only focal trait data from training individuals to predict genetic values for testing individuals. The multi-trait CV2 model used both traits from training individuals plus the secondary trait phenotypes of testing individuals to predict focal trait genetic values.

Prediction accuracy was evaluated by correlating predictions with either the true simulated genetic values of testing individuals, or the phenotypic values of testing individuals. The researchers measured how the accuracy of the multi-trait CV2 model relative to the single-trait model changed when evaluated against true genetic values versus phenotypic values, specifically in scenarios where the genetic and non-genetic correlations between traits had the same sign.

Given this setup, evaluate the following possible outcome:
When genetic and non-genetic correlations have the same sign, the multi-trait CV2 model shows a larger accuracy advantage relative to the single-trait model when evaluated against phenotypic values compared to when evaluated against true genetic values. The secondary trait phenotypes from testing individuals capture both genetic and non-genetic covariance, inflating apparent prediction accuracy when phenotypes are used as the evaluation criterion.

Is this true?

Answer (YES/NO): YES